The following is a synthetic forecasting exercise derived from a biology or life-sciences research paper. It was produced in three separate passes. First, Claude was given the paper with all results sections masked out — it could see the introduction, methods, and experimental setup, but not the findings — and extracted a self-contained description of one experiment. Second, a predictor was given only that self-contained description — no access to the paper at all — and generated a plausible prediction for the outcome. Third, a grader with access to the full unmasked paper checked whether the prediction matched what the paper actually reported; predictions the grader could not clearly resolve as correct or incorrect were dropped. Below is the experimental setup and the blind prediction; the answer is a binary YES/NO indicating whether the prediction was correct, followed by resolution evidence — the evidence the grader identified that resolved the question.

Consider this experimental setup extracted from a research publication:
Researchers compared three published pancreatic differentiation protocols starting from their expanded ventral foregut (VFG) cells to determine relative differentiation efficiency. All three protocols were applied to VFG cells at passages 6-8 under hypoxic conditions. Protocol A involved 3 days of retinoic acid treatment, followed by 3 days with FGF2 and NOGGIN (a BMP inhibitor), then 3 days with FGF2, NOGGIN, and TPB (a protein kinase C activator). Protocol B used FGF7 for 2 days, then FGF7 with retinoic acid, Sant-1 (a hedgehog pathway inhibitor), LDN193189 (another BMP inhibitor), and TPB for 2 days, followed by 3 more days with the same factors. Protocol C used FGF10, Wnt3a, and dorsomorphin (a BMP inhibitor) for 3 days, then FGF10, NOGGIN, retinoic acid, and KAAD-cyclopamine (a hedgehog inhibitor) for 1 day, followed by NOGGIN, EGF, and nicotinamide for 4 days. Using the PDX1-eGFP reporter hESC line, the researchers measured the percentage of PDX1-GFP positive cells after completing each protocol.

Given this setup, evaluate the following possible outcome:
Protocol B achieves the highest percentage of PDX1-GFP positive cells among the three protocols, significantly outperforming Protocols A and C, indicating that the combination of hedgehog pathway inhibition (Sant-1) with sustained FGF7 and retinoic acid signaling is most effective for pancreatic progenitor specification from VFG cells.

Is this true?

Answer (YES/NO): NO